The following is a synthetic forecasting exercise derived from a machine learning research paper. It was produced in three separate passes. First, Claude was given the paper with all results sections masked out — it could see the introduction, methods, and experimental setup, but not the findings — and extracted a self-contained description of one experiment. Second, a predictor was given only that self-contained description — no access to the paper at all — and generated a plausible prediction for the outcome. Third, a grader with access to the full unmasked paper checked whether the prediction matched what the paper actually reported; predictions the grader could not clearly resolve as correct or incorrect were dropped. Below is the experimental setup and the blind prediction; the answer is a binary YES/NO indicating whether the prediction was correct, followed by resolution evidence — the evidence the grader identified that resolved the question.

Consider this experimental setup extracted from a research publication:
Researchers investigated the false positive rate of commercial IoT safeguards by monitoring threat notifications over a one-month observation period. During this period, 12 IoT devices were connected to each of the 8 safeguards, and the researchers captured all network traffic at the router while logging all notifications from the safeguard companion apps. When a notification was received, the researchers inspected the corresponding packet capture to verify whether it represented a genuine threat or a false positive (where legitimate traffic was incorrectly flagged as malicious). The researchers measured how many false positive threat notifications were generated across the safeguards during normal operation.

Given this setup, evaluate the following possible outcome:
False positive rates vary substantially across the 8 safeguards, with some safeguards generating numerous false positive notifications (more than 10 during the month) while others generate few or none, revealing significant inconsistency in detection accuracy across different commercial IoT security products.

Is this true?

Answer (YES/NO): NO